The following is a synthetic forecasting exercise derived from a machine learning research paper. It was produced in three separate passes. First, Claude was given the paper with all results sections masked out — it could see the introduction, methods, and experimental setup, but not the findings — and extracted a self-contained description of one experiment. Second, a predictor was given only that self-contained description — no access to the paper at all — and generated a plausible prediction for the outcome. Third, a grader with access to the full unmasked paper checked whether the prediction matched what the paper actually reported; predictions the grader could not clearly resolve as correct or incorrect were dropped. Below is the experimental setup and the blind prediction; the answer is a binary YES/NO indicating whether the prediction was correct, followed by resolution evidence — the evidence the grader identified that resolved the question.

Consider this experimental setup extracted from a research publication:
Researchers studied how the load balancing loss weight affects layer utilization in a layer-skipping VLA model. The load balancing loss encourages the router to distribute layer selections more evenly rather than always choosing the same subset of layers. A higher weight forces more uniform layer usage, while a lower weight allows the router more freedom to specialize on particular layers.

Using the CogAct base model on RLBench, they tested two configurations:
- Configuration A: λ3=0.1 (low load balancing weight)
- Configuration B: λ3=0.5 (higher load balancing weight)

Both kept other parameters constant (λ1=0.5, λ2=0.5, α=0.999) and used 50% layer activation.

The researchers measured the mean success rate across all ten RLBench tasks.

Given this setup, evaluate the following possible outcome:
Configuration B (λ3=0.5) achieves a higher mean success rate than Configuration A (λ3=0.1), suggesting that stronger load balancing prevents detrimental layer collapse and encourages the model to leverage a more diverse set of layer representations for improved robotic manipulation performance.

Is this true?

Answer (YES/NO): NO